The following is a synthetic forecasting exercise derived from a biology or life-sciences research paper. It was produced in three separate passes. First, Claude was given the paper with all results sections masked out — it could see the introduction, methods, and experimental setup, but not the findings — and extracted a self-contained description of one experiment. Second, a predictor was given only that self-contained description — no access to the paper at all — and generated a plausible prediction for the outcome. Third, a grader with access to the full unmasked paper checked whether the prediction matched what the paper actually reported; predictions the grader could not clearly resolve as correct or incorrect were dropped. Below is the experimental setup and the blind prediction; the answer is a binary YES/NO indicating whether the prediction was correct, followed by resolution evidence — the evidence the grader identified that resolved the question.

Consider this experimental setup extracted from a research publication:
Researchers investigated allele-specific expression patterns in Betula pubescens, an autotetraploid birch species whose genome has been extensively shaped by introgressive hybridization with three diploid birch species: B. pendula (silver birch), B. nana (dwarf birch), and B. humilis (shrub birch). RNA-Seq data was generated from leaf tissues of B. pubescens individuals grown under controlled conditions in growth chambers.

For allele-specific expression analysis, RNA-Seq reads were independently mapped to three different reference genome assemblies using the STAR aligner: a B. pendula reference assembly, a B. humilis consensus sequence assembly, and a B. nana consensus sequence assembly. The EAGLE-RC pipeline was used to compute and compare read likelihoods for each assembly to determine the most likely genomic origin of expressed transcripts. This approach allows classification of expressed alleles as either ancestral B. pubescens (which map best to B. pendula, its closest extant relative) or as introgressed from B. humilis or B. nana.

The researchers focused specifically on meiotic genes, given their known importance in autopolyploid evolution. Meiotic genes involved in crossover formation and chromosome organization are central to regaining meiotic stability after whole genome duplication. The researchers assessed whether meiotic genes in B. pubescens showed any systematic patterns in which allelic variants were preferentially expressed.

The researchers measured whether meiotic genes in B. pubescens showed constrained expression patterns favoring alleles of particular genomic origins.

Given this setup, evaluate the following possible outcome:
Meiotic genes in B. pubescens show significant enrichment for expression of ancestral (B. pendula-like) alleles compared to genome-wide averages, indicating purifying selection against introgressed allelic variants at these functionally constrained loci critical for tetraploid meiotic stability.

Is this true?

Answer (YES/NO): NO